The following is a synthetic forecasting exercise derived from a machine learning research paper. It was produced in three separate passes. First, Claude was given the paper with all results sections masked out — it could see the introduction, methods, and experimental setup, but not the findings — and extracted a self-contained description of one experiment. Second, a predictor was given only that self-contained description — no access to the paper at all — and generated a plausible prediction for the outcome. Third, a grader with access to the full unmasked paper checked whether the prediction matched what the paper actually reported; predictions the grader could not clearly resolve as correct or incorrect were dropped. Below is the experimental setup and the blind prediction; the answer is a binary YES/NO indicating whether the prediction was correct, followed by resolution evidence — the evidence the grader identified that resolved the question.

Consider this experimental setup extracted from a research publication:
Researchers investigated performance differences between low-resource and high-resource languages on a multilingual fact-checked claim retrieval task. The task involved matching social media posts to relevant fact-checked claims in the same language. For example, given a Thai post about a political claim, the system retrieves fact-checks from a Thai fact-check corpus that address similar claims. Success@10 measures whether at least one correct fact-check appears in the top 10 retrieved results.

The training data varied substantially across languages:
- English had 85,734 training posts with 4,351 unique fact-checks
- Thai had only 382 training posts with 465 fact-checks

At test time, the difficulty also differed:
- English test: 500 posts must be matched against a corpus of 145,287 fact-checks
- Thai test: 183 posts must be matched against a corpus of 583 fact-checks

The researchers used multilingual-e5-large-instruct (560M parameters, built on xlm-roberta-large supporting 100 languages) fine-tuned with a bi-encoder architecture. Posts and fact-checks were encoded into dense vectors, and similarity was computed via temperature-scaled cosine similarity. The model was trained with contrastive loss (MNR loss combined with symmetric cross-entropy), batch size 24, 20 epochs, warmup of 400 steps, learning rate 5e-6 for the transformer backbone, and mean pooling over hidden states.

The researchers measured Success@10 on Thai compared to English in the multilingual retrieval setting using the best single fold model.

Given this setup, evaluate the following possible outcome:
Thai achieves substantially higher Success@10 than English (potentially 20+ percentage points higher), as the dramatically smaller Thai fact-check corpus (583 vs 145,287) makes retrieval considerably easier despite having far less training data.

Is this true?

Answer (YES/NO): NO